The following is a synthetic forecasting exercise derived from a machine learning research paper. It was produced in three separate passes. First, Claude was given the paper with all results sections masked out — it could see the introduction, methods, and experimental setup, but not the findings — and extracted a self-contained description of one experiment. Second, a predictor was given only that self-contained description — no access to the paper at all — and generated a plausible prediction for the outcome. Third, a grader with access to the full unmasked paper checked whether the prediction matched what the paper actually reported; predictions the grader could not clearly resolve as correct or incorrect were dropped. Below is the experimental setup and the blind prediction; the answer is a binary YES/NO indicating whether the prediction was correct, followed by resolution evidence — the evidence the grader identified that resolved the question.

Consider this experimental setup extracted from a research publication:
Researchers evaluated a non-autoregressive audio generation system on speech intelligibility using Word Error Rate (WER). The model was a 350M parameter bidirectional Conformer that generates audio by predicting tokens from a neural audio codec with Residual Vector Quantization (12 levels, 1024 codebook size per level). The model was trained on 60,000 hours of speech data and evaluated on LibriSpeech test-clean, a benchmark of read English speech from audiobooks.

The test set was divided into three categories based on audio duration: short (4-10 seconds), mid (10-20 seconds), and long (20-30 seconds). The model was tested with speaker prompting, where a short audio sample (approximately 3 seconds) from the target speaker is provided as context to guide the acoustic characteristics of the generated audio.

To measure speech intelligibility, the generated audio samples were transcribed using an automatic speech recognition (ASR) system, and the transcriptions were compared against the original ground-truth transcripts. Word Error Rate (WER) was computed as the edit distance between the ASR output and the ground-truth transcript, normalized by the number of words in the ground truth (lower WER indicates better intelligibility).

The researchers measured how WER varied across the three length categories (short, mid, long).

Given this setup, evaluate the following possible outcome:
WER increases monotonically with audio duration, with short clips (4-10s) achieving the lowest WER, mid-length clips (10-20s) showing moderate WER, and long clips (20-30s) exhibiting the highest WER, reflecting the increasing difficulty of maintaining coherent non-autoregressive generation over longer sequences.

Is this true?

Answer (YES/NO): NO